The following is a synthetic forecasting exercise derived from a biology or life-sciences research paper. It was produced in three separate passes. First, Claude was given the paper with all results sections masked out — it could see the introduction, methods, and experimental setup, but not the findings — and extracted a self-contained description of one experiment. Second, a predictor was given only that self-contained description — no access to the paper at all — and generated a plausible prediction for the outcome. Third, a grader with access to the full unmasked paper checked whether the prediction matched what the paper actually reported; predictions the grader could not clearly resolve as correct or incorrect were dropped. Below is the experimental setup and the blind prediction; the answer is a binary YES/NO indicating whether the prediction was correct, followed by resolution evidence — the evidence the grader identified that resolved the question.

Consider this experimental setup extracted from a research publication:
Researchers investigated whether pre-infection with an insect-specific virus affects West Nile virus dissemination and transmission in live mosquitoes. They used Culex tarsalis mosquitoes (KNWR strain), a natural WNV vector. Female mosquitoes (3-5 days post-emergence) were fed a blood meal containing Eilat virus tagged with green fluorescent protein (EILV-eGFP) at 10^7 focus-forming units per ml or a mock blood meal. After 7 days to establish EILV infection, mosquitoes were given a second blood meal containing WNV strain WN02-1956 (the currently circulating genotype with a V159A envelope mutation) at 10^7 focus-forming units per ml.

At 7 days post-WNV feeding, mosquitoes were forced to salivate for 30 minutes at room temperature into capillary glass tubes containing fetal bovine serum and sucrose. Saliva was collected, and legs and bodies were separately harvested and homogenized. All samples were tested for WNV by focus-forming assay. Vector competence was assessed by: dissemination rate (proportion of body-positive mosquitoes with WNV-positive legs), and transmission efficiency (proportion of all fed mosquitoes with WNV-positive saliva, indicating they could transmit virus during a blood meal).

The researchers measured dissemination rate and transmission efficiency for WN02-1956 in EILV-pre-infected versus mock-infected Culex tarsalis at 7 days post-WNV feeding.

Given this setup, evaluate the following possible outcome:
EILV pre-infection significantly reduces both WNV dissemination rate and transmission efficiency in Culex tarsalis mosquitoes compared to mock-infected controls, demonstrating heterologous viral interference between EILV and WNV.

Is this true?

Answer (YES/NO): NO